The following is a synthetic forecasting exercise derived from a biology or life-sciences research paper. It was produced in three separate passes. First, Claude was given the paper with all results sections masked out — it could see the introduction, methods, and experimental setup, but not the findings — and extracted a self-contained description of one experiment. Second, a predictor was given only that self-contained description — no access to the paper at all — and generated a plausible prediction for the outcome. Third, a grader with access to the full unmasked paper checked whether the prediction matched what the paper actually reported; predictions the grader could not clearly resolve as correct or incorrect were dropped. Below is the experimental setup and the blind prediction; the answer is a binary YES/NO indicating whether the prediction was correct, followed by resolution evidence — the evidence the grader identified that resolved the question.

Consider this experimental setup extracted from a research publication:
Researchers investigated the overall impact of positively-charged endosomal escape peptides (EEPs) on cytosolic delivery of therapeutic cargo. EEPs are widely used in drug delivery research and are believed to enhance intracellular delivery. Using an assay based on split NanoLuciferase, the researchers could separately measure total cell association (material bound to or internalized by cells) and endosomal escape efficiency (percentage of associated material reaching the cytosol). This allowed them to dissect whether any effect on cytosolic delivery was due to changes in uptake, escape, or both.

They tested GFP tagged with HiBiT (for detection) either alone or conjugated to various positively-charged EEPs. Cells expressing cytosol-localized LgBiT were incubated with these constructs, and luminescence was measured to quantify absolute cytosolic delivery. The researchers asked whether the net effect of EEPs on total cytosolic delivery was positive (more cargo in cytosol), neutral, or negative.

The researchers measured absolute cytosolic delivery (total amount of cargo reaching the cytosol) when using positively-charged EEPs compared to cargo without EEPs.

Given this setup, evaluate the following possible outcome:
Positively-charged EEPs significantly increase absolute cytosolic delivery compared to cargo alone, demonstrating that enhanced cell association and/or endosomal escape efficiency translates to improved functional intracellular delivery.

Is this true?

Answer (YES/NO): YES